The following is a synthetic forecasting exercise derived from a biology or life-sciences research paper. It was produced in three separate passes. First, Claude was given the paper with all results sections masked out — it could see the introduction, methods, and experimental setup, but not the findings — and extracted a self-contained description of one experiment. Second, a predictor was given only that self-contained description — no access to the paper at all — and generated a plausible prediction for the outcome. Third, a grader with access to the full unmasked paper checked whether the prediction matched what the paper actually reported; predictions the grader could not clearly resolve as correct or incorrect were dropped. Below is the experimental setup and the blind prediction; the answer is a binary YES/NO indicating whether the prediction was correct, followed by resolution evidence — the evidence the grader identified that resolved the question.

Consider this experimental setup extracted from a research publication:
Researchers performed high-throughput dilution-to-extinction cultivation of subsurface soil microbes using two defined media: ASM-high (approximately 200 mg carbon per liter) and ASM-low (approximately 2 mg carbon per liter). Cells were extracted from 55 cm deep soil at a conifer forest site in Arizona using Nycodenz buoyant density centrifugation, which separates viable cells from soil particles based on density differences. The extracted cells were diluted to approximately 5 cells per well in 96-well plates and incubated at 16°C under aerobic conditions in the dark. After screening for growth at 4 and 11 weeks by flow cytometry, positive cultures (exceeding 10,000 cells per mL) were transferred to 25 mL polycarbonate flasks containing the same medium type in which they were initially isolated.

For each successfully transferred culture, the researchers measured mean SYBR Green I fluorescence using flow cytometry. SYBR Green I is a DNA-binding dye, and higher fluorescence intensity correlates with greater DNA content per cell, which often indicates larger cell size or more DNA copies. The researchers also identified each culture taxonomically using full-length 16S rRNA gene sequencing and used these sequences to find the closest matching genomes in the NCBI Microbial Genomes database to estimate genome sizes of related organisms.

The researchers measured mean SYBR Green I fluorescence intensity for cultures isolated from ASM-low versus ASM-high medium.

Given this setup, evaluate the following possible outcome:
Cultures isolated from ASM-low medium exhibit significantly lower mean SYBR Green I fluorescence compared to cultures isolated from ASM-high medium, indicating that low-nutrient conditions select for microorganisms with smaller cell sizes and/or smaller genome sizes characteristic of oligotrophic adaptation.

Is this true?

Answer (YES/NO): YES